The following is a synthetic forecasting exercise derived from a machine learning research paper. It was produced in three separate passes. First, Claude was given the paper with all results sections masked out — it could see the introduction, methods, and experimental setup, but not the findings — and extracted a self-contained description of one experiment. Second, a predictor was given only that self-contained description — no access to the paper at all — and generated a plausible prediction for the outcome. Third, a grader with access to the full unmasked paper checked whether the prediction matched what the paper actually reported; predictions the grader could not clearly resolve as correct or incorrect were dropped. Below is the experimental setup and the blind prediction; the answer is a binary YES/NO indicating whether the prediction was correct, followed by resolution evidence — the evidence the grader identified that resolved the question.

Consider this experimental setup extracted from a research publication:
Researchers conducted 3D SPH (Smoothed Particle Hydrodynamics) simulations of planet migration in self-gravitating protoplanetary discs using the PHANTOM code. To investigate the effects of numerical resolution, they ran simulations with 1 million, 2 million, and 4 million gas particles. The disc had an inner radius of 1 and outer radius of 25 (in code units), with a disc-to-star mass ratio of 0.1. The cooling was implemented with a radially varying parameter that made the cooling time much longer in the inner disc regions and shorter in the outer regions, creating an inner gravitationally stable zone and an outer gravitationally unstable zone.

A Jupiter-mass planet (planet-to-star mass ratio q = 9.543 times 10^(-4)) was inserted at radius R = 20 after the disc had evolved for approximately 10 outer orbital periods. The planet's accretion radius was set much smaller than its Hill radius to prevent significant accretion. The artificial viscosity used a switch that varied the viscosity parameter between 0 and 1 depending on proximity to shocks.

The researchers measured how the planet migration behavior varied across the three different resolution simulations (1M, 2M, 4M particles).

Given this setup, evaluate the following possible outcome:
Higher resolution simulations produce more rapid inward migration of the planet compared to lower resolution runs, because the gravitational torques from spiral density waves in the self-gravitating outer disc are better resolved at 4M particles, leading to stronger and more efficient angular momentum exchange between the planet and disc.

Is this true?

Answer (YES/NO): NO